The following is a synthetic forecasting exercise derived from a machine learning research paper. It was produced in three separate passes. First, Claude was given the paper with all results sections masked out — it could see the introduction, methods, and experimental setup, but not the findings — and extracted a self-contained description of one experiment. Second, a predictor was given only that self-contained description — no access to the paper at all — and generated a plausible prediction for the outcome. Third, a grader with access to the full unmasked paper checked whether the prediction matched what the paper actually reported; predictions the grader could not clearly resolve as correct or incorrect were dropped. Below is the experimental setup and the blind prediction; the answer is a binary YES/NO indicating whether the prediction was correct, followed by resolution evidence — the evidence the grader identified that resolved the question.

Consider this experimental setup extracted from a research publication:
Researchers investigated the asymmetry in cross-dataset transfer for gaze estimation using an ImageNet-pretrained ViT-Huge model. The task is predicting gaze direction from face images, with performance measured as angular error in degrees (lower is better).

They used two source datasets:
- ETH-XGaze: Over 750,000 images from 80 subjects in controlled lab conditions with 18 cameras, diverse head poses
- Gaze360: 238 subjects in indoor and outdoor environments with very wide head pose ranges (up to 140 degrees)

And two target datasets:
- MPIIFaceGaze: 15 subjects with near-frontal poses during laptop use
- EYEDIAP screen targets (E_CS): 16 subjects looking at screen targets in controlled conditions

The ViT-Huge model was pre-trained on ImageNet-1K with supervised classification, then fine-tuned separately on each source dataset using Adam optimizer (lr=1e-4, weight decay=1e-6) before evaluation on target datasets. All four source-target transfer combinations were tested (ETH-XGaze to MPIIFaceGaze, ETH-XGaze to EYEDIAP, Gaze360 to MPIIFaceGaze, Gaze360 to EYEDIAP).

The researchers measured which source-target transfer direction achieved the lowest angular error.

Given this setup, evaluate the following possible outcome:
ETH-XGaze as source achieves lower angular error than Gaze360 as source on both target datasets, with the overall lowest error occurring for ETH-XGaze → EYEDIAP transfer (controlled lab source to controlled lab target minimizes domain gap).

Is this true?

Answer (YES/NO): NO